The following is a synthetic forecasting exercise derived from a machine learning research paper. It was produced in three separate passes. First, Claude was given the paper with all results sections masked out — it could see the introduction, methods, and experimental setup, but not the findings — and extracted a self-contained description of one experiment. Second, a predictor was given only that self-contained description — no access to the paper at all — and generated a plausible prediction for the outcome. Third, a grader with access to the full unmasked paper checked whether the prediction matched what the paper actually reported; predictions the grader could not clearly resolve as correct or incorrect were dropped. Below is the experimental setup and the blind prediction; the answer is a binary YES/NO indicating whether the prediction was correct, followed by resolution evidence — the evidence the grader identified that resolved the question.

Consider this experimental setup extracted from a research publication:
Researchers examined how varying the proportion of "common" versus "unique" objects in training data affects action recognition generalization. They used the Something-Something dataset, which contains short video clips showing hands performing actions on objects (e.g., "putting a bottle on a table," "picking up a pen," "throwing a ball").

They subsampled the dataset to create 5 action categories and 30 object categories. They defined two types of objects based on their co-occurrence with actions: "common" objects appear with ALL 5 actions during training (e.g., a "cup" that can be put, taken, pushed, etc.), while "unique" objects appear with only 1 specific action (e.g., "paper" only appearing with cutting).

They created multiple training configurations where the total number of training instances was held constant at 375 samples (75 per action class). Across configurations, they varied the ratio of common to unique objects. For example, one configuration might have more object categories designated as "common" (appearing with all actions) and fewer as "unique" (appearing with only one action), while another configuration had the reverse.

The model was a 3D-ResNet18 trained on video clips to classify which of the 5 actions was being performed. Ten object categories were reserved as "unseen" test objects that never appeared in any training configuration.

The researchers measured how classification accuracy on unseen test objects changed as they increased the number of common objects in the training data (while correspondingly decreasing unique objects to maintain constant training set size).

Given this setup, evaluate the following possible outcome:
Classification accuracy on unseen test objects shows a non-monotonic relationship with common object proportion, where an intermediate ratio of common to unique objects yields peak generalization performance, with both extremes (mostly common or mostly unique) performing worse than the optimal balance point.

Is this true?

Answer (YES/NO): NO